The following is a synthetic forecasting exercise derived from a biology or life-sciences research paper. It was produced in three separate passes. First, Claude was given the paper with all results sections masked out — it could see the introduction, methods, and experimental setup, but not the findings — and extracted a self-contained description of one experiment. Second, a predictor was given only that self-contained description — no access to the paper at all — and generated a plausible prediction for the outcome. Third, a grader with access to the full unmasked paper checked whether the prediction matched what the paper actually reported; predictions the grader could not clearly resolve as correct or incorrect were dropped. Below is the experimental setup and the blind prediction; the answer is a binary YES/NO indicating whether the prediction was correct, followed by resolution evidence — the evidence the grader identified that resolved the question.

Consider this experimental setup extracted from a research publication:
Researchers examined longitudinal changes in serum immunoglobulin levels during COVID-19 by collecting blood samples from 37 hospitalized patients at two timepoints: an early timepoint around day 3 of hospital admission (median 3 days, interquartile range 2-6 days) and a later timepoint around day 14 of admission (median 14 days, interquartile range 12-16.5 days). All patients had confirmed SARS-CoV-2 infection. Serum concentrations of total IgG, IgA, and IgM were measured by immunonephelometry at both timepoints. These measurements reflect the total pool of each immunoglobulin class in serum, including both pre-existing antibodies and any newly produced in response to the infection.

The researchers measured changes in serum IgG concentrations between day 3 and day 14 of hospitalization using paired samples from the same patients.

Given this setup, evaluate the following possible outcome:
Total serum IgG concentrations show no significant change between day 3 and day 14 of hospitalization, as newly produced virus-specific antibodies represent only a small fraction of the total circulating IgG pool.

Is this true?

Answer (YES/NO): NO